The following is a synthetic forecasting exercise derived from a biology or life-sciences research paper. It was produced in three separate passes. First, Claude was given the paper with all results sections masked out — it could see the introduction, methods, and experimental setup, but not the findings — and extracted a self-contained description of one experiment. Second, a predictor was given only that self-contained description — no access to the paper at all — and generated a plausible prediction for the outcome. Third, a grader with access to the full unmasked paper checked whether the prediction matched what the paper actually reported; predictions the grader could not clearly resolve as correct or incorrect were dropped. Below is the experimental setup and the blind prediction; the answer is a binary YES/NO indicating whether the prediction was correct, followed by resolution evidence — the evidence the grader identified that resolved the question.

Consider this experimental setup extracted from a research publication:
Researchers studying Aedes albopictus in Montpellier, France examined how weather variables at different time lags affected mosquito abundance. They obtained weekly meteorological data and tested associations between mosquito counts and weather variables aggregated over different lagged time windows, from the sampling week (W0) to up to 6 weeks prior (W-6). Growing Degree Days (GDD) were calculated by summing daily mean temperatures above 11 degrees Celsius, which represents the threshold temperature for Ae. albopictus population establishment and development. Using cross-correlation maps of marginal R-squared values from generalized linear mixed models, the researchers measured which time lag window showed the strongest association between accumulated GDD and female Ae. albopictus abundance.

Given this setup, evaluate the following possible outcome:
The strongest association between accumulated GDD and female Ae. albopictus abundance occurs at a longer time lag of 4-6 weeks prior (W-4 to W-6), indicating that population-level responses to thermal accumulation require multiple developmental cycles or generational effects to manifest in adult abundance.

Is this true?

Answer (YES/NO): NO